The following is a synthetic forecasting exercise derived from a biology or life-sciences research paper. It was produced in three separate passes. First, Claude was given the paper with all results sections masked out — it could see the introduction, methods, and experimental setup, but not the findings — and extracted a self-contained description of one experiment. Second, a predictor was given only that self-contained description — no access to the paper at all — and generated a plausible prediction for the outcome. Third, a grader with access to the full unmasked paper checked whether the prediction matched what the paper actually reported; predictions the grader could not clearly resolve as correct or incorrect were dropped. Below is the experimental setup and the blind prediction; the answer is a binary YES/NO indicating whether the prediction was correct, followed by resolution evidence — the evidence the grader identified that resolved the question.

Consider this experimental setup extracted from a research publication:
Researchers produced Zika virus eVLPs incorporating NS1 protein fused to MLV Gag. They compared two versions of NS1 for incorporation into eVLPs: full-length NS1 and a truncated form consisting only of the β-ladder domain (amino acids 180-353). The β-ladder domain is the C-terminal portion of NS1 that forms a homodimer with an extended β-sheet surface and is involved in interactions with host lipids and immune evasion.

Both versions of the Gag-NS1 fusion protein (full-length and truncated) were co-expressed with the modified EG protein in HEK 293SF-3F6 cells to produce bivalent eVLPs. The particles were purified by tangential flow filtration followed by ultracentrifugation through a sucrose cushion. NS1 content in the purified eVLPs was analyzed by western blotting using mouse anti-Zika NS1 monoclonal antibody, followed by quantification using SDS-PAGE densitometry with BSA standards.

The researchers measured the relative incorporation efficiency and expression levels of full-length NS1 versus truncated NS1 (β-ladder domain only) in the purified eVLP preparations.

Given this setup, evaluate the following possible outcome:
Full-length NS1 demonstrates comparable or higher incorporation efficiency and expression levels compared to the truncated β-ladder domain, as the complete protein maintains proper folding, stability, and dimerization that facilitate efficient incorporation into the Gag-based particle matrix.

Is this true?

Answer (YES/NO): NO